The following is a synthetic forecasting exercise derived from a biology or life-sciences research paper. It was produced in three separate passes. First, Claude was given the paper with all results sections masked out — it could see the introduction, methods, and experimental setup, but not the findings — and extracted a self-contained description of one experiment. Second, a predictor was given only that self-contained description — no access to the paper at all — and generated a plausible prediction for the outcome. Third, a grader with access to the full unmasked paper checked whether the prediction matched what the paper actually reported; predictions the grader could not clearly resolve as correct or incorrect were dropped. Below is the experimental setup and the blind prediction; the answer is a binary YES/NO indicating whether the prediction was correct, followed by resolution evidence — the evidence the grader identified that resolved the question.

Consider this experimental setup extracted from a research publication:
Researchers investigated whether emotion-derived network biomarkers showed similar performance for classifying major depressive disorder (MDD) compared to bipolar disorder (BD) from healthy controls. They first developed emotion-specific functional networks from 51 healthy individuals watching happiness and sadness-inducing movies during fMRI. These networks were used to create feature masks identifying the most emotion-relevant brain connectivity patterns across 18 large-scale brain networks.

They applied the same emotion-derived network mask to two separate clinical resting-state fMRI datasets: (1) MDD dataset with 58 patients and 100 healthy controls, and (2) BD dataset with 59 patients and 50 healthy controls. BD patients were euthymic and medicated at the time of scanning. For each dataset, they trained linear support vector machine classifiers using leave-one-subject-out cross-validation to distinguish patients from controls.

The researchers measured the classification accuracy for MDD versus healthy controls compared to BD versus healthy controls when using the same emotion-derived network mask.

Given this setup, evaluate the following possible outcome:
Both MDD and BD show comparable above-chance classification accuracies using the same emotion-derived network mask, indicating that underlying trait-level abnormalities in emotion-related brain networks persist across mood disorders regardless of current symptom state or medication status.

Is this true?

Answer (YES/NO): YES